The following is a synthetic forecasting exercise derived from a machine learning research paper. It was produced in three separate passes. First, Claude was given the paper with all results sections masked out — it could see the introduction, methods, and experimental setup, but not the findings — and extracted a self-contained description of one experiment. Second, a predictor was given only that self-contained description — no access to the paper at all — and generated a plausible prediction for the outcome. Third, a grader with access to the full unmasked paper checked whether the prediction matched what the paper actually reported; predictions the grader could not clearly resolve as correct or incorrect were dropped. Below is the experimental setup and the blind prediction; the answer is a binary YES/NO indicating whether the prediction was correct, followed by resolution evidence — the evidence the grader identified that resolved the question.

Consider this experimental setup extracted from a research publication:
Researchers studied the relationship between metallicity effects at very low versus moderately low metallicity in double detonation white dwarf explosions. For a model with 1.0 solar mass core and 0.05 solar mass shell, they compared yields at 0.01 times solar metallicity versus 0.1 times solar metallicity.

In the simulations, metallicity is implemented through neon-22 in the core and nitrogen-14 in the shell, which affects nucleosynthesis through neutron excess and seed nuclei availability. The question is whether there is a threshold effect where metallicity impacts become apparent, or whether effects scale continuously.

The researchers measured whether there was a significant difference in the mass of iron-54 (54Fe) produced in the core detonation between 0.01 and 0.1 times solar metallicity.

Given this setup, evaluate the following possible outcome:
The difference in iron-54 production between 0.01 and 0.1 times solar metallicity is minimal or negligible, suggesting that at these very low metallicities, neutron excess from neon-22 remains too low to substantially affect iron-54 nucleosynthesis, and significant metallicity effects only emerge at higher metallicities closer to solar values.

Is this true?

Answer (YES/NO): YES